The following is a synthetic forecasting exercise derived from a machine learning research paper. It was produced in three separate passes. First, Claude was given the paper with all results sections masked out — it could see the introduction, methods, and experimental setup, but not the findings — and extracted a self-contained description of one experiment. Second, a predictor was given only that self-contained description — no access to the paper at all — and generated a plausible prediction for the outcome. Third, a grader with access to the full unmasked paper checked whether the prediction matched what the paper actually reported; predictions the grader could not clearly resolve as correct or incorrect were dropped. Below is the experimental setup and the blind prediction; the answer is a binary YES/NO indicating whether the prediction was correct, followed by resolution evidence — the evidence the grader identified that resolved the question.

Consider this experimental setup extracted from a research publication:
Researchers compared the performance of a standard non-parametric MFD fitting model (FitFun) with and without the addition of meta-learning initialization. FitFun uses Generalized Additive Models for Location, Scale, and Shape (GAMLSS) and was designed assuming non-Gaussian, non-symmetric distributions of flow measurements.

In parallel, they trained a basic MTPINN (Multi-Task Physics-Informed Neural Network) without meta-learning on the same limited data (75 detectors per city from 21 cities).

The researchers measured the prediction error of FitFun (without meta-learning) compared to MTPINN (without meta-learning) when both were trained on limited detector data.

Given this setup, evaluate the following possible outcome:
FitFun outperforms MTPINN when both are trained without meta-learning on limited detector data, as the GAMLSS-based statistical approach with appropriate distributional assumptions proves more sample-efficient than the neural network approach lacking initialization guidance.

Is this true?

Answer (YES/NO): NO